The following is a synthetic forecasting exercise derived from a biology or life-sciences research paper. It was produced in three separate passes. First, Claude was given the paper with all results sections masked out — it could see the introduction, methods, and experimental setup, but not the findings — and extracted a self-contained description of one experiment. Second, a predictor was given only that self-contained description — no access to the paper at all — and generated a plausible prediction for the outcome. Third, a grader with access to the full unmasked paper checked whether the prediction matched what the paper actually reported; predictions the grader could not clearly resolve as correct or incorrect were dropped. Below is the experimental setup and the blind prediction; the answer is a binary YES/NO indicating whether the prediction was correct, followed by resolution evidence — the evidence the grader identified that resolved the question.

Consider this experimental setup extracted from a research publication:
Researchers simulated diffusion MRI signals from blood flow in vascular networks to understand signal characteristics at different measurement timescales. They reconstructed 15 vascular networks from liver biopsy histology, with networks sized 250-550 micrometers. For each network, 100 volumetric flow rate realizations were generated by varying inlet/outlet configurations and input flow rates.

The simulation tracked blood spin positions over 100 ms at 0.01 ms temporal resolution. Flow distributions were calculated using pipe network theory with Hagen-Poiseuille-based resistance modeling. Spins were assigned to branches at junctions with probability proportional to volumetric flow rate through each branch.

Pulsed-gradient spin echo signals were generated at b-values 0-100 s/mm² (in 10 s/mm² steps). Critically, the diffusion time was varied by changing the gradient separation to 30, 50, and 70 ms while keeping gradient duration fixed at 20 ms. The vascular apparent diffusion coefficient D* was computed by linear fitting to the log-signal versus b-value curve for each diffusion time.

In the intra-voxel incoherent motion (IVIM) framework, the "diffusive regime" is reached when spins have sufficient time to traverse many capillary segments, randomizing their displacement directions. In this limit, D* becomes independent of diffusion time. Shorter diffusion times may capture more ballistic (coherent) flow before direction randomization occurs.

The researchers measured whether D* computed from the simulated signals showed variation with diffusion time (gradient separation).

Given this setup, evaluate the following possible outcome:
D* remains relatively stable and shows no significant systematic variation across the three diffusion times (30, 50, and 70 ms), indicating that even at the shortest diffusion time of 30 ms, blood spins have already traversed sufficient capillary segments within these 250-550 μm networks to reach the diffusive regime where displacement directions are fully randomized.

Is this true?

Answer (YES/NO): NO